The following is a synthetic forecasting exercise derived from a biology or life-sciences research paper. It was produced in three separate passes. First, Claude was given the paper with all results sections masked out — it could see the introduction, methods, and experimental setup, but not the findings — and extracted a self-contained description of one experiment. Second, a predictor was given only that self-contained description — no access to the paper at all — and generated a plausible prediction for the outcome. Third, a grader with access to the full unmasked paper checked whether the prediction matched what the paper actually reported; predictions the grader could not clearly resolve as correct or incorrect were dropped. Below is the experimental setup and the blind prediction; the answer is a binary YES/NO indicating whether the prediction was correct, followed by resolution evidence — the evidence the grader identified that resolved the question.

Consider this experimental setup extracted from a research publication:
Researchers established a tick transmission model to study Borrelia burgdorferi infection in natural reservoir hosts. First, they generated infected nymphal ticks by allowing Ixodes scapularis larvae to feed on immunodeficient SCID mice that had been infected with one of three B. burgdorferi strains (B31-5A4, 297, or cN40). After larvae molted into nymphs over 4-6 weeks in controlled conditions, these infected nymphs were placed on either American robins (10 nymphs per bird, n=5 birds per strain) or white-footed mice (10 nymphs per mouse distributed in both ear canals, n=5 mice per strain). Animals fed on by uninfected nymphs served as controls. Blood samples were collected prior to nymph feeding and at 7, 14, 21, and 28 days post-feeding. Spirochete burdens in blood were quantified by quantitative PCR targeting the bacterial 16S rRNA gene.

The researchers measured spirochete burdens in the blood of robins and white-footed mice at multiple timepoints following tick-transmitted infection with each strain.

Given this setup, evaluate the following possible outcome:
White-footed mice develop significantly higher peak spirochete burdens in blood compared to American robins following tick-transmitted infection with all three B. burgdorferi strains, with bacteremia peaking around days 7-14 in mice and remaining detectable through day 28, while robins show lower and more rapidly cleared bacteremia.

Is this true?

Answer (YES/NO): NO